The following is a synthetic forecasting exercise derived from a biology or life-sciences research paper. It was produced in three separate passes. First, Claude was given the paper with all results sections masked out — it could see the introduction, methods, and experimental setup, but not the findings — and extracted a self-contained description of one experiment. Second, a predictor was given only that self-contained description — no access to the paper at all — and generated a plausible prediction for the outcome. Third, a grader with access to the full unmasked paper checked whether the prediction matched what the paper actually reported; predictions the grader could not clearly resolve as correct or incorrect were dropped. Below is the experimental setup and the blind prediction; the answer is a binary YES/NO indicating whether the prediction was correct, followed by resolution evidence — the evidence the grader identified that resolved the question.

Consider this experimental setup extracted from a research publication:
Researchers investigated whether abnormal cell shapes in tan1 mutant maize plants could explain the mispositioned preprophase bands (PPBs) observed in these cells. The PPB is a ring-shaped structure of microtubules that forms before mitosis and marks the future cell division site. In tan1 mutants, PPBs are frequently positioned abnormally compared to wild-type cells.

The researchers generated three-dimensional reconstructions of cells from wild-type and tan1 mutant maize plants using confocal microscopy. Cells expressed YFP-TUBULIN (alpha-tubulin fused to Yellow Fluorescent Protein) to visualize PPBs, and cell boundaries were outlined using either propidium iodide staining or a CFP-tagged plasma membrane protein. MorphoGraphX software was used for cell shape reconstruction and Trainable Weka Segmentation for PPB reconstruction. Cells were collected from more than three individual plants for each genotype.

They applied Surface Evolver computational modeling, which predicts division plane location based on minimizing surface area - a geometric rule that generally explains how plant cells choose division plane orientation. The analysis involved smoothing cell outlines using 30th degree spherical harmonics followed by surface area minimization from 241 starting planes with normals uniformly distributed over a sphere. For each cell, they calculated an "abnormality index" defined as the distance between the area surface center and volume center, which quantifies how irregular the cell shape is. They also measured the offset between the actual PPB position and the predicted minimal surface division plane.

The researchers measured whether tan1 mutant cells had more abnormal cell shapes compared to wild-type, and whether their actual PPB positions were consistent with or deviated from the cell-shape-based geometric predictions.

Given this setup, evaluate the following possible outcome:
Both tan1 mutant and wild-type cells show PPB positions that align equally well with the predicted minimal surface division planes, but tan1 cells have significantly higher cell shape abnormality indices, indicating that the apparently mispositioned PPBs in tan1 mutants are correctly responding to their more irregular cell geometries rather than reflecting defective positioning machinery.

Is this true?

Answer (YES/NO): NO